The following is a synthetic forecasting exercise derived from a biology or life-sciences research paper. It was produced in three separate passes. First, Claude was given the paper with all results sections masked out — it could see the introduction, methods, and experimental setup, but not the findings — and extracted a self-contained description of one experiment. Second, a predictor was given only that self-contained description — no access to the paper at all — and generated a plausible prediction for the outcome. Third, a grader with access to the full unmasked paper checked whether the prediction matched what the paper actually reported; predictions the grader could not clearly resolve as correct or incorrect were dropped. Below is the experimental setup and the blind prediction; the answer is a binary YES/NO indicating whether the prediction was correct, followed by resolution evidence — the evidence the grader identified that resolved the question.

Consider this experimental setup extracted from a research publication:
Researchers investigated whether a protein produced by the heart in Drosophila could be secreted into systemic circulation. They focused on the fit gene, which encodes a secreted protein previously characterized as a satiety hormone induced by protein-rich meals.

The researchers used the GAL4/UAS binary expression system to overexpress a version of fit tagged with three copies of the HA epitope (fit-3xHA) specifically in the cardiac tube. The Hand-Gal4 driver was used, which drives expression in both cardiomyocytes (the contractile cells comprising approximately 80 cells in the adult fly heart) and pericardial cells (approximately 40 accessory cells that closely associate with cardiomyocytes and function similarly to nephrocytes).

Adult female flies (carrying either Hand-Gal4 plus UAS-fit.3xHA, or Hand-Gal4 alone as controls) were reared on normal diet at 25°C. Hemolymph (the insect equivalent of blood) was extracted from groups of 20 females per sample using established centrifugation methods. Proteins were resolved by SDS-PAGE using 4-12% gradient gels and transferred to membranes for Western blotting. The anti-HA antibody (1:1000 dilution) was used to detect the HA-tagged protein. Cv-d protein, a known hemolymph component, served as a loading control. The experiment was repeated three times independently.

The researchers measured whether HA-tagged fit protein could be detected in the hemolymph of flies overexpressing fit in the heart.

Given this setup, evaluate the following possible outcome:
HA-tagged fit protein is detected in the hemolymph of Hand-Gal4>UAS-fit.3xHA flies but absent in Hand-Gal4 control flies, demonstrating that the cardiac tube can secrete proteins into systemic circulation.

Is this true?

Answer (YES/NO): YES